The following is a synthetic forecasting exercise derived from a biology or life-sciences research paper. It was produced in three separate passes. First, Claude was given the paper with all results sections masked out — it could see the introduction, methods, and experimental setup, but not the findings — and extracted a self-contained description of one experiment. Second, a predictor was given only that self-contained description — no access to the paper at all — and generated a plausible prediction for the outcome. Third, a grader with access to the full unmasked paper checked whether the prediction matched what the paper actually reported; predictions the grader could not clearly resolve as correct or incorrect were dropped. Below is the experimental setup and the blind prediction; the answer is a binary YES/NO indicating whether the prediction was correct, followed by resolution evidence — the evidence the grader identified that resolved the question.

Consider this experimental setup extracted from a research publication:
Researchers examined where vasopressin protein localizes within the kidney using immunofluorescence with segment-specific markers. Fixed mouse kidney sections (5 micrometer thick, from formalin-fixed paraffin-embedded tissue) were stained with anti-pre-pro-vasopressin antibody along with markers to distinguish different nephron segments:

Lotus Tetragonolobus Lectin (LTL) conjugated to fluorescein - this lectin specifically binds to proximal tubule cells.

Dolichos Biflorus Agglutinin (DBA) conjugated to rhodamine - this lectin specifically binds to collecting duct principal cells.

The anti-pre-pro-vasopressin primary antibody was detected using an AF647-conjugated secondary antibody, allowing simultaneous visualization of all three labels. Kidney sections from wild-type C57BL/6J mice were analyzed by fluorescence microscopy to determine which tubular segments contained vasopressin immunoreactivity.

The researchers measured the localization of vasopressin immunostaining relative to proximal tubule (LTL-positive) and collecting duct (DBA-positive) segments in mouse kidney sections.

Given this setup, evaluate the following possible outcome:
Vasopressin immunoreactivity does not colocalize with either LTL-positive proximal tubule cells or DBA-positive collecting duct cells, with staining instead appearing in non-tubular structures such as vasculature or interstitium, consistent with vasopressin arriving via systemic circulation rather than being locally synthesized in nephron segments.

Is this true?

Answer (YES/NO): NO